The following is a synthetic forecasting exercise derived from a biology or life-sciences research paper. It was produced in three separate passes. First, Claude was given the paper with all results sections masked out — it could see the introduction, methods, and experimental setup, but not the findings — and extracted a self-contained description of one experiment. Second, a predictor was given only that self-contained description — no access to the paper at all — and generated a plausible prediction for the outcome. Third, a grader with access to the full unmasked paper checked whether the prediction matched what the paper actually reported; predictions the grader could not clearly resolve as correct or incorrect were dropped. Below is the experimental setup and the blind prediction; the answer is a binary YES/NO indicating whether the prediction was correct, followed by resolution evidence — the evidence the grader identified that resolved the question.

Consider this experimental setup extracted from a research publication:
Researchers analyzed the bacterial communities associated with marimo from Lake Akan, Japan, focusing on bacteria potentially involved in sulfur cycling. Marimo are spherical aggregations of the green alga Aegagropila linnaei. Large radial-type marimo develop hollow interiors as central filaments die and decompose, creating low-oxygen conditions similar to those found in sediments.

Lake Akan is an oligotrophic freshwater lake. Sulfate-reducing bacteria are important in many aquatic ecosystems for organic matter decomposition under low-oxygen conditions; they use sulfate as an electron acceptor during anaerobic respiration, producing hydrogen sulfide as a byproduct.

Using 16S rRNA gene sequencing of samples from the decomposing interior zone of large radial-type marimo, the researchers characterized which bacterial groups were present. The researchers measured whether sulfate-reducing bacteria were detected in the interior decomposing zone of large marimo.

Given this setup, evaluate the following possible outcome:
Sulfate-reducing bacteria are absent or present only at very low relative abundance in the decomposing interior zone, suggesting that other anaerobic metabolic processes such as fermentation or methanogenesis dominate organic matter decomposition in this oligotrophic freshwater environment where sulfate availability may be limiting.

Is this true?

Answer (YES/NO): NO